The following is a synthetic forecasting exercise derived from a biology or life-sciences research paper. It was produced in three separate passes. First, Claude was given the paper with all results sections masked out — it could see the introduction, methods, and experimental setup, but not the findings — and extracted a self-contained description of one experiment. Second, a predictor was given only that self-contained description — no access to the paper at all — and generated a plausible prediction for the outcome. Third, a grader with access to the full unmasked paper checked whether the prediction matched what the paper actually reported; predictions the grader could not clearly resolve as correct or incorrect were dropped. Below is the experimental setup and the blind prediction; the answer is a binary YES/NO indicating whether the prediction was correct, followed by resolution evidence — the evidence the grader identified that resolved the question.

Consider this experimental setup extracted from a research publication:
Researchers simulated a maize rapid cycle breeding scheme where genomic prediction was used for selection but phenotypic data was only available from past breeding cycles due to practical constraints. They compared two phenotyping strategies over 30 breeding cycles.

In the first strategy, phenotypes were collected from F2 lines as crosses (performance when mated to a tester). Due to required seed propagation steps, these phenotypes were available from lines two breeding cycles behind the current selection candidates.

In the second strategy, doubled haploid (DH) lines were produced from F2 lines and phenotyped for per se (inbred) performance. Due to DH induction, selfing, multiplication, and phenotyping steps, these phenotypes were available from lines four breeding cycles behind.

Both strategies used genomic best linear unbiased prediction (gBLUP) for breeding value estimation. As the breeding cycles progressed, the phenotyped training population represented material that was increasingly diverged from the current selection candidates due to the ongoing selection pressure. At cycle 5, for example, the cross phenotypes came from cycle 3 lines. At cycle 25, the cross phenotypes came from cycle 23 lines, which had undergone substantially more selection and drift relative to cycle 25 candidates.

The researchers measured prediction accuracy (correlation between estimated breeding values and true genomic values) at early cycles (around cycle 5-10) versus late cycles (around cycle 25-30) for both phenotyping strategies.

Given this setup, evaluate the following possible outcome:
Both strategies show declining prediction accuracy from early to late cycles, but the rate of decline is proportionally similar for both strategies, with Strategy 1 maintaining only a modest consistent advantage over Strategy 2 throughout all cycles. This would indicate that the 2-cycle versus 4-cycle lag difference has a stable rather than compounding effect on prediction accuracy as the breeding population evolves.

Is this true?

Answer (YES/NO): NO